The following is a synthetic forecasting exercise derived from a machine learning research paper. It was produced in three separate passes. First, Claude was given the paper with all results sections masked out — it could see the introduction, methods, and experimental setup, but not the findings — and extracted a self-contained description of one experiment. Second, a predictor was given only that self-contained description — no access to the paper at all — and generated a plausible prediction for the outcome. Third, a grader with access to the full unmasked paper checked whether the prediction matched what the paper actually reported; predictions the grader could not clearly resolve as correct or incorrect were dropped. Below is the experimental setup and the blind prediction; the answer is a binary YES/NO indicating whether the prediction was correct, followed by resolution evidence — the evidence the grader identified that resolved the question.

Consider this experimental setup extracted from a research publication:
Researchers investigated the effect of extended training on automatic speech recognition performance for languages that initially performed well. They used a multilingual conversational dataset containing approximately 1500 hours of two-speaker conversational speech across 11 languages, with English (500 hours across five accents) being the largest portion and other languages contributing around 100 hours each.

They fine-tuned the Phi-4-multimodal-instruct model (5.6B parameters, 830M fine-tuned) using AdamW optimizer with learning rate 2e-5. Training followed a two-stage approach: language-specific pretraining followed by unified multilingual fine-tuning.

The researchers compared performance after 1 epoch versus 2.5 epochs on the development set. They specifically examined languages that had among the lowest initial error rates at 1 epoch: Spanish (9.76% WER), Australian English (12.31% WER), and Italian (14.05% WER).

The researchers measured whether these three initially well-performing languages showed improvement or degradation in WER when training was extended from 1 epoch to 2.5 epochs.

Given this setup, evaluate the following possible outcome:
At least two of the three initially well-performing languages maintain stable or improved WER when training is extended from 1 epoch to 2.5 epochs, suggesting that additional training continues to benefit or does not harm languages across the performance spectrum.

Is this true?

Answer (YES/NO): NO